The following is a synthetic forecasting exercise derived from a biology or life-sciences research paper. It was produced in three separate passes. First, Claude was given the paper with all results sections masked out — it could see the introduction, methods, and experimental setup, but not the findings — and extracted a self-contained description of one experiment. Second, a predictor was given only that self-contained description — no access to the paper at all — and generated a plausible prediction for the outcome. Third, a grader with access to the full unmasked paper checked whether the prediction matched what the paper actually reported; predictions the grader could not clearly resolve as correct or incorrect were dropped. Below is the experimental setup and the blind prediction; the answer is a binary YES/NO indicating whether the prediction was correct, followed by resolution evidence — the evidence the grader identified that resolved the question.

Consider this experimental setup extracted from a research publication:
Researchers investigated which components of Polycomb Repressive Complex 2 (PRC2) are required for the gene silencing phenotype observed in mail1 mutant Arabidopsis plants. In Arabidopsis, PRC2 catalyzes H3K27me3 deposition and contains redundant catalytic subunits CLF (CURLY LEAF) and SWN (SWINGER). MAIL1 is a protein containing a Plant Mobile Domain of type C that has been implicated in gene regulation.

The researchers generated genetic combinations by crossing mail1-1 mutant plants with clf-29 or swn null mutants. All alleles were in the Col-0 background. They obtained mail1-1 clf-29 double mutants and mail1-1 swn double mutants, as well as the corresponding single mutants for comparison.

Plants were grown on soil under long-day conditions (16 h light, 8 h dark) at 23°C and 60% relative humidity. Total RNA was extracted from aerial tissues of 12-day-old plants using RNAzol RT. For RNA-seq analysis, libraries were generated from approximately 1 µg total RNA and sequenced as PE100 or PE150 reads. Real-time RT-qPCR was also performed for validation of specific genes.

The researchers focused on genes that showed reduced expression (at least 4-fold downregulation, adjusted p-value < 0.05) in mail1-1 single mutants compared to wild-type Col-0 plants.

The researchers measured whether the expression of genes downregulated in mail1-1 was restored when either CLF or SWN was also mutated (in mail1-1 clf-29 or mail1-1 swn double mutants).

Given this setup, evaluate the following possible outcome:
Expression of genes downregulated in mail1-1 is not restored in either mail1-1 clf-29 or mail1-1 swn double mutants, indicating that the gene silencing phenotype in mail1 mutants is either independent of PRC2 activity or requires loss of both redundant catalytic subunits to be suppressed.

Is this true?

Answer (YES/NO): NO